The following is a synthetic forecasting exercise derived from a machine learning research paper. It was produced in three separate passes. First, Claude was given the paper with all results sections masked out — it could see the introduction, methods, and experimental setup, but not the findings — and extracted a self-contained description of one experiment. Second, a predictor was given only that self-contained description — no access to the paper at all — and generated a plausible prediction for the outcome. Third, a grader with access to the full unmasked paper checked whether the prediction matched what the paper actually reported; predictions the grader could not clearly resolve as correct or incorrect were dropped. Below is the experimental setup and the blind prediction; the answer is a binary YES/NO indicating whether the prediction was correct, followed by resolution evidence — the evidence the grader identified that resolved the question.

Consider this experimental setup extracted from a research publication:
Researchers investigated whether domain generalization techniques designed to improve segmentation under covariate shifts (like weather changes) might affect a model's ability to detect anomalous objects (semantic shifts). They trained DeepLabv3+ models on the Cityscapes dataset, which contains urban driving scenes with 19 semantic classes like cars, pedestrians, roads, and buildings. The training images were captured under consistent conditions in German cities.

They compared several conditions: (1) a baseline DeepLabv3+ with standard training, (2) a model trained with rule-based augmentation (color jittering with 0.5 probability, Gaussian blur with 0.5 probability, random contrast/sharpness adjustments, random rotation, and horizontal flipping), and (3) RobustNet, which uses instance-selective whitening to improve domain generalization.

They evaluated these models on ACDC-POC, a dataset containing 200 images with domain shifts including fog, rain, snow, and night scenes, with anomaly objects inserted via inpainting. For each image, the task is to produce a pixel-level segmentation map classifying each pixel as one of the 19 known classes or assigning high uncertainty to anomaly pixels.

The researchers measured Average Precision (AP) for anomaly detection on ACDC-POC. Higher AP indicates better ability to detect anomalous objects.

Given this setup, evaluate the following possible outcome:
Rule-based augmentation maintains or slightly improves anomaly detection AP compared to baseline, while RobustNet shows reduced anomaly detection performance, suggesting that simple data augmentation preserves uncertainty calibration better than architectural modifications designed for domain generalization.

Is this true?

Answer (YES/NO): NO